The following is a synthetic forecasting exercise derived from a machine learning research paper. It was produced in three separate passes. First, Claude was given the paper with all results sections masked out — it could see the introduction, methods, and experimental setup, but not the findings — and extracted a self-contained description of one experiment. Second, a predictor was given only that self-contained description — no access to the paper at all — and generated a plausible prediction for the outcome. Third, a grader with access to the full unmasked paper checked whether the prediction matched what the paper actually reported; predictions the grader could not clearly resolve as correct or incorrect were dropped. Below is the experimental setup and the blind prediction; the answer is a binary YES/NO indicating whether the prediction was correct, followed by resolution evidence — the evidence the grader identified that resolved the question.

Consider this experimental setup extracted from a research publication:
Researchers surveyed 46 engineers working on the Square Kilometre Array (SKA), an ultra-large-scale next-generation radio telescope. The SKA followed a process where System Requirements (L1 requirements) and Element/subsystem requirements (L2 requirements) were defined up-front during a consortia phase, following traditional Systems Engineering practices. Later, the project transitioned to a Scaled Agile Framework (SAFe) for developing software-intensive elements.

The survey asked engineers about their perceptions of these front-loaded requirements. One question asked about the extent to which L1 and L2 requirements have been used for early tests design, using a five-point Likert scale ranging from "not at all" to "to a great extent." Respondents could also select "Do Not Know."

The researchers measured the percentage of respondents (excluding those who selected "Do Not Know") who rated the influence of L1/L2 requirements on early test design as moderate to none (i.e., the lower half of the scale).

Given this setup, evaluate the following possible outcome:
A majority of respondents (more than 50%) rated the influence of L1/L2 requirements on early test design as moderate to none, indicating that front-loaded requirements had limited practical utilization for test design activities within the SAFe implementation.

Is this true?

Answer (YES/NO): YES